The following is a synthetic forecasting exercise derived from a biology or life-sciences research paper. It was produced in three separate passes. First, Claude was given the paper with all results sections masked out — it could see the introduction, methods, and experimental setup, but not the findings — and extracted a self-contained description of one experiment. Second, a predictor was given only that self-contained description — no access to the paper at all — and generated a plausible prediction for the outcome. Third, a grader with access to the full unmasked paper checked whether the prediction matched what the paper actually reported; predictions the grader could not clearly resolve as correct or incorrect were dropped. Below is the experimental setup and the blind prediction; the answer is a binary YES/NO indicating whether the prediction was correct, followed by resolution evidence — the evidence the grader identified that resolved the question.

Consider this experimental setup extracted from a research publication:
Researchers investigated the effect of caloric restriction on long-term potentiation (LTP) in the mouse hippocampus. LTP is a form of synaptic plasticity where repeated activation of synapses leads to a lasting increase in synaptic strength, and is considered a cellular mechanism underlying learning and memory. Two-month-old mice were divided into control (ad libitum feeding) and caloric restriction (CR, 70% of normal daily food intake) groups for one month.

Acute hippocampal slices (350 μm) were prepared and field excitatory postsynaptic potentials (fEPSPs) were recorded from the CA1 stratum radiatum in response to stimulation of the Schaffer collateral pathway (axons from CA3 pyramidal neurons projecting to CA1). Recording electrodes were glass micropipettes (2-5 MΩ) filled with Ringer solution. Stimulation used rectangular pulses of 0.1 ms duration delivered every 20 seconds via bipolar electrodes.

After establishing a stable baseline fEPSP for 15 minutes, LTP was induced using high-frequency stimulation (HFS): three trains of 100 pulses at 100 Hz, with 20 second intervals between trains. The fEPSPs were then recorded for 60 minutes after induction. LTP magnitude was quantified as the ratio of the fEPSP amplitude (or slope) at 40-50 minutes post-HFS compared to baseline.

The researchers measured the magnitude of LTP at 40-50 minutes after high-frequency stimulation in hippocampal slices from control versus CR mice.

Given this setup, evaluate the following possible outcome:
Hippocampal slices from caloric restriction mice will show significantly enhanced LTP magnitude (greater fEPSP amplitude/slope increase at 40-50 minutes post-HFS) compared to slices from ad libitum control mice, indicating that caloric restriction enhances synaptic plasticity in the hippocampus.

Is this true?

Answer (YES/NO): YES